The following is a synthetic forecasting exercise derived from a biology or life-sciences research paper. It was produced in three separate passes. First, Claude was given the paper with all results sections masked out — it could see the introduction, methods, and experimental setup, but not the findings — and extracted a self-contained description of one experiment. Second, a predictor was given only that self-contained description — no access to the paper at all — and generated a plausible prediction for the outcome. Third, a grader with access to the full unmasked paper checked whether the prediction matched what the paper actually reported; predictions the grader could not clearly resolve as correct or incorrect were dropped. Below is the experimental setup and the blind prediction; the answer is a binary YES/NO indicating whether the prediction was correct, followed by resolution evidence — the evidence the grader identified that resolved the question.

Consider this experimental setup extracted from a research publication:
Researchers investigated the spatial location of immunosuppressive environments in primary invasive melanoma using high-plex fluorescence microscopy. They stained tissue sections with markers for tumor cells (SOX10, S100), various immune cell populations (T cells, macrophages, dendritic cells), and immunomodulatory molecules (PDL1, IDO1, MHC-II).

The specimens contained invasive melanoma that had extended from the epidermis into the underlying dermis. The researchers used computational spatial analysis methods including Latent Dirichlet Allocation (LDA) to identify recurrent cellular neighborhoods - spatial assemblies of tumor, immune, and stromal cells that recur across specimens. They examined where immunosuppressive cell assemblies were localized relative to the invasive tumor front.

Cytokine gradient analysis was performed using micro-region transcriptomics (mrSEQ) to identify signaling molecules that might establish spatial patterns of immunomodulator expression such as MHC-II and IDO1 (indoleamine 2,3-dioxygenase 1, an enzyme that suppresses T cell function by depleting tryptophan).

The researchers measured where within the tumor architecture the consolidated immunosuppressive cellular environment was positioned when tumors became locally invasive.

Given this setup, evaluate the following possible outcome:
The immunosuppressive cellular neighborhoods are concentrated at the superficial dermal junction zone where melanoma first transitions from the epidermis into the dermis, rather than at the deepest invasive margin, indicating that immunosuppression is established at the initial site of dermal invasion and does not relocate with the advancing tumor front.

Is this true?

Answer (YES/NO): NO